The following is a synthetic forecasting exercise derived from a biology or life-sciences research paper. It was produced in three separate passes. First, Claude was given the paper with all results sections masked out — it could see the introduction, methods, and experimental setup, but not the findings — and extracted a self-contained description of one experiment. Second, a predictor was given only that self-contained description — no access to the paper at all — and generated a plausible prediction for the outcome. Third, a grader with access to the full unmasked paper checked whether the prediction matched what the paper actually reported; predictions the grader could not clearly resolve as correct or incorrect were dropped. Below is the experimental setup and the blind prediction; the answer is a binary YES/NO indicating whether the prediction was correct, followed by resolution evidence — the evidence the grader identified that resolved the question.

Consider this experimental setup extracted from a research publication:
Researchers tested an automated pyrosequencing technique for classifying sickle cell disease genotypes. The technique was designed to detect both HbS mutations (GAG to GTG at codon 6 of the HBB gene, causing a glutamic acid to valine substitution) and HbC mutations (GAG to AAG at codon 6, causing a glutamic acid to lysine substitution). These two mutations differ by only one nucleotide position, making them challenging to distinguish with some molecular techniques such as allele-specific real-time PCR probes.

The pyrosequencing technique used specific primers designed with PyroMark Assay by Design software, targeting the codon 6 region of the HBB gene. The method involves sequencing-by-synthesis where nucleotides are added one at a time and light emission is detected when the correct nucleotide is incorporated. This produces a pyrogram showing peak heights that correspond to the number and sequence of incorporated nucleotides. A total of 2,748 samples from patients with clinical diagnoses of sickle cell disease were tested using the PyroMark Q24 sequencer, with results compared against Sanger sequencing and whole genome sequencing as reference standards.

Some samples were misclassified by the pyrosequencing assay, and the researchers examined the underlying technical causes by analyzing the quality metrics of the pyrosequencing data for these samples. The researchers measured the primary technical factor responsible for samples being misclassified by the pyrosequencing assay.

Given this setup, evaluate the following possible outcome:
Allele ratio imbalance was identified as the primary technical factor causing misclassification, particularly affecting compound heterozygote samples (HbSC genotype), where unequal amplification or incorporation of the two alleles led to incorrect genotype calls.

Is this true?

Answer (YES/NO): NO